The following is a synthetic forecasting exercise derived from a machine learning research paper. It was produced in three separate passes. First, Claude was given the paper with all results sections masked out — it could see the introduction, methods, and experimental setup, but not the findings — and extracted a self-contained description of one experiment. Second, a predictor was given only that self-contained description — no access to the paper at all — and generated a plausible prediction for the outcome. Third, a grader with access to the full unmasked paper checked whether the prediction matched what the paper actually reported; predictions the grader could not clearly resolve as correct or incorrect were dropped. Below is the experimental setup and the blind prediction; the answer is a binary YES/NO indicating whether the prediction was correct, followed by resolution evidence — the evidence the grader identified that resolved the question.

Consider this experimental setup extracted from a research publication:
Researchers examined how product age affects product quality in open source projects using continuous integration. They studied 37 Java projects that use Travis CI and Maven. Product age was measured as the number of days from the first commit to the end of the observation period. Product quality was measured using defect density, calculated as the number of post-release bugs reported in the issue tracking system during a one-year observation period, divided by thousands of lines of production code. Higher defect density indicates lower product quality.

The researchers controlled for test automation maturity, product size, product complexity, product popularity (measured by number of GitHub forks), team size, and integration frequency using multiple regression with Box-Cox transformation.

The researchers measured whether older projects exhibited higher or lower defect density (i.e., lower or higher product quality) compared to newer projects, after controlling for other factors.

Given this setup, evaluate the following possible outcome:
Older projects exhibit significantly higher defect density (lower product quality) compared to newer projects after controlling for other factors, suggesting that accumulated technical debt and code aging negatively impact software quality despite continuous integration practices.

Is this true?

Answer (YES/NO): NO